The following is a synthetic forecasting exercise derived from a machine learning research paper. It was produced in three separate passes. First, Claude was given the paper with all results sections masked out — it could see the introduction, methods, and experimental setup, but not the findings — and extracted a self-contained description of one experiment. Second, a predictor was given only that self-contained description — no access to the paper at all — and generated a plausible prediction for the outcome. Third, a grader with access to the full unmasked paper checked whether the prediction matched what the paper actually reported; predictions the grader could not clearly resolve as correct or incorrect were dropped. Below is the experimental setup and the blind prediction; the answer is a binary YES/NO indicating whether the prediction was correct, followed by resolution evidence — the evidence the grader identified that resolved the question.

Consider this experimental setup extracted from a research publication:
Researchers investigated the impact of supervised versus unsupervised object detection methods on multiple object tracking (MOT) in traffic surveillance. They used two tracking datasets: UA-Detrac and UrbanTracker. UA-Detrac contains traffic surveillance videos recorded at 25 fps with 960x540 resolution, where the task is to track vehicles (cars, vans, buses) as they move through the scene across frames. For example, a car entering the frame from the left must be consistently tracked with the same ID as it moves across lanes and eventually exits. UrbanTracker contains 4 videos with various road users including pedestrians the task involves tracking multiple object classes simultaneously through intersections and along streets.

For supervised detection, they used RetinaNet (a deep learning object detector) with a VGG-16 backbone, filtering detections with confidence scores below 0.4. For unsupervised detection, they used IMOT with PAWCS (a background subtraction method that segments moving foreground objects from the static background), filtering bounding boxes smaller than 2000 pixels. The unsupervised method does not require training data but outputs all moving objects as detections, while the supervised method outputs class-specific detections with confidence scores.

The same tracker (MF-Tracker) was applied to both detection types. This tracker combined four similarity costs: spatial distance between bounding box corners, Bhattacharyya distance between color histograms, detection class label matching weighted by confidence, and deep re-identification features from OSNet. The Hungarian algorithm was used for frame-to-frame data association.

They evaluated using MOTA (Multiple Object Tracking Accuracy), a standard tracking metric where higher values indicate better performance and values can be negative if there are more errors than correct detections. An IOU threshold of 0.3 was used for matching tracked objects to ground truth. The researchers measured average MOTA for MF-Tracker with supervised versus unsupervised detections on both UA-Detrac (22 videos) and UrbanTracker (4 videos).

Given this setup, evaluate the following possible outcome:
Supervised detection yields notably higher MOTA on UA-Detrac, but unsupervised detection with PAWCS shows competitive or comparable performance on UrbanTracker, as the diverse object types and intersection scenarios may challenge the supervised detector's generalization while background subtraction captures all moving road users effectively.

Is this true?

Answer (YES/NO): NO